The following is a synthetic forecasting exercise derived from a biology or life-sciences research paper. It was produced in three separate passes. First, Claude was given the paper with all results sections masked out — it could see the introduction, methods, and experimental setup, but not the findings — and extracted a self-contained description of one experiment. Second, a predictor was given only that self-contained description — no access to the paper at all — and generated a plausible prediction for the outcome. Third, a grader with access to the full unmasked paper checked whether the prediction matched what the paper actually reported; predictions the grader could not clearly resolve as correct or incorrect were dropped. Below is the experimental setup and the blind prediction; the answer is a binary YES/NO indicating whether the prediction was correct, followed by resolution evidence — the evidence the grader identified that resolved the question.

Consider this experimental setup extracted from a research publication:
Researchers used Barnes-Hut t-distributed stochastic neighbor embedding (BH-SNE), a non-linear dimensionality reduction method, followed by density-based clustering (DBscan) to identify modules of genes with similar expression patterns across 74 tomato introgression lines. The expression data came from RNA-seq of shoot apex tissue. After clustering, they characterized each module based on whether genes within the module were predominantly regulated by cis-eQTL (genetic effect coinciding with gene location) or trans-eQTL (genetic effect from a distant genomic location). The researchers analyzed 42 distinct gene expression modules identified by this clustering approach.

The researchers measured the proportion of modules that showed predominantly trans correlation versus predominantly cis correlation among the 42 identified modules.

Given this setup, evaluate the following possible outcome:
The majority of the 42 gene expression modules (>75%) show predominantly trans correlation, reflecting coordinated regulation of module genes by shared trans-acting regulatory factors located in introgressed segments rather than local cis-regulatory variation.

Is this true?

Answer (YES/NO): NO